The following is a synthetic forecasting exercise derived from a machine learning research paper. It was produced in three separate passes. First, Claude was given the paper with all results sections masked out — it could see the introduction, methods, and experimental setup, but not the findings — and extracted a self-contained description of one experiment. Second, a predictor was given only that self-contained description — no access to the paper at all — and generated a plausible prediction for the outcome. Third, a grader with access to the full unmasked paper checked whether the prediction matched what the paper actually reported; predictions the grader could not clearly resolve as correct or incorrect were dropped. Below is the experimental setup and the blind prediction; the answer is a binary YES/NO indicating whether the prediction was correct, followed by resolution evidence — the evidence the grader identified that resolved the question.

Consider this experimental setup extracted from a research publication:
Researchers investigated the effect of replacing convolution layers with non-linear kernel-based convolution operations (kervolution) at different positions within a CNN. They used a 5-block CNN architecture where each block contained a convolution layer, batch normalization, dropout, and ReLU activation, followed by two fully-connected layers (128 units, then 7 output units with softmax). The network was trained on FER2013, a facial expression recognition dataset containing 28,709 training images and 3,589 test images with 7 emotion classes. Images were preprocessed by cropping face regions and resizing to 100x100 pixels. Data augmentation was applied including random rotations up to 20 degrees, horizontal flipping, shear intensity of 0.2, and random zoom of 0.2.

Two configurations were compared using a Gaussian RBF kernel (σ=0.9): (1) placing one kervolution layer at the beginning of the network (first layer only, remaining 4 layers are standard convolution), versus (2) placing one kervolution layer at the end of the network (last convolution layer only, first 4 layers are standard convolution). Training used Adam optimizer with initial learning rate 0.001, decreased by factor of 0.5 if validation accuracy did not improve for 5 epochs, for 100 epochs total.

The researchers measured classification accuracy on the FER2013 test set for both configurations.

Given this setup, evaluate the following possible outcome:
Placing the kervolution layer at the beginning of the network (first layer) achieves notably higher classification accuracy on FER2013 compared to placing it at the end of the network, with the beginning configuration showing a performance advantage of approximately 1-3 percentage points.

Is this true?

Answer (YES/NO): NO